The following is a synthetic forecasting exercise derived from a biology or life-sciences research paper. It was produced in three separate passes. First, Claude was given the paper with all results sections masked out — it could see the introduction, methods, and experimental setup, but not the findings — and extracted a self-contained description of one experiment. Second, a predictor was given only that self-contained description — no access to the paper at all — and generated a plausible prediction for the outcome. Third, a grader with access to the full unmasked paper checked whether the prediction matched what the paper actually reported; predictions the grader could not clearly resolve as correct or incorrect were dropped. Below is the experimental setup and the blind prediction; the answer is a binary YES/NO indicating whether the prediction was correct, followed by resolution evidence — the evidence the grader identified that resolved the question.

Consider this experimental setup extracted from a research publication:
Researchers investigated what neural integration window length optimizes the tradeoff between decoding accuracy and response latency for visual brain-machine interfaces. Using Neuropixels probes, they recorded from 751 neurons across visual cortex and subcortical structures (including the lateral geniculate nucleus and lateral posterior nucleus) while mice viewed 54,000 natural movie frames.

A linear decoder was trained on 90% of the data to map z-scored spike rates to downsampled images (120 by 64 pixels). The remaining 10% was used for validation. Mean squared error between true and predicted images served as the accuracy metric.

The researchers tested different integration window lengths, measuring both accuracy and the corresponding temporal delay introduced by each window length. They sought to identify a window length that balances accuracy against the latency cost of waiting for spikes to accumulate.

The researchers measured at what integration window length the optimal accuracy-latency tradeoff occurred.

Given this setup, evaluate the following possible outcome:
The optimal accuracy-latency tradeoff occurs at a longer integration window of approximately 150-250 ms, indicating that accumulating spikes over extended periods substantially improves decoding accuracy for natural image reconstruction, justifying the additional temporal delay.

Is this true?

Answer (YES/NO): YES